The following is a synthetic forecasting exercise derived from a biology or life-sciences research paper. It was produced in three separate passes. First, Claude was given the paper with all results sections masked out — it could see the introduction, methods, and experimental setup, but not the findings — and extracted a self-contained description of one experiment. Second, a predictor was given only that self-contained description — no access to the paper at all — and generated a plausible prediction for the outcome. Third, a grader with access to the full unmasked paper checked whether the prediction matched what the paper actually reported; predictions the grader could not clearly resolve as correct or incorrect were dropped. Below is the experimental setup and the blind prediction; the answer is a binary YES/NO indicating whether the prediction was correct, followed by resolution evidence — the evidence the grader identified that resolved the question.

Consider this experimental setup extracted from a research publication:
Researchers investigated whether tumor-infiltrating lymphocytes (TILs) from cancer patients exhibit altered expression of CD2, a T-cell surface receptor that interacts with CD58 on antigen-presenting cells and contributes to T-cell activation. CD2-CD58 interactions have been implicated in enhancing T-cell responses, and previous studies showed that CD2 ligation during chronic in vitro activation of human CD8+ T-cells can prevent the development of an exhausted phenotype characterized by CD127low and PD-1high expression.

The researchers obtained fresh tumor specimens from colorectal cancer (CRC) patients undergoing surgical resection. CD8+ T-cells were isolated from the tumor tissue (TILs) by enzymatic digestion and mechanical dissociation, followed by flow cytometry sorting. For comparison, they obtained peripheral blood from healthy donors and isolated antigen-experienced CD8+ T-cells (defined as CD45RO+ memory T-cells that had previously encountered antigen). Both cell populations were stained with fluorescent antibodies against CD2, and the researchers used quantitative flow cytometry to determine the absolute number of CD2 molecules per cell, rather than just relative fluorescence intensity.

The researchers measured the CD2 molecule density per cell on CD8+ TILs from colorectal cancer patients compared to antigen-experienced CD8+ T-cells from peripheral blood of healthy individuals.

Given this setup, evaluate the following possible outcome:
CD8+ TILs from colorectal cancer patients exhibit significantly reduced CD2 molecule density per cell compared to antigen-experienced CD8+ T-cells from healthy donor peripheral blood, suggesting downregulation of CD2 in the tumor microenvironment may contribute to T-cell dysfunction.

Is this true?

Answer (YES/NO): YES